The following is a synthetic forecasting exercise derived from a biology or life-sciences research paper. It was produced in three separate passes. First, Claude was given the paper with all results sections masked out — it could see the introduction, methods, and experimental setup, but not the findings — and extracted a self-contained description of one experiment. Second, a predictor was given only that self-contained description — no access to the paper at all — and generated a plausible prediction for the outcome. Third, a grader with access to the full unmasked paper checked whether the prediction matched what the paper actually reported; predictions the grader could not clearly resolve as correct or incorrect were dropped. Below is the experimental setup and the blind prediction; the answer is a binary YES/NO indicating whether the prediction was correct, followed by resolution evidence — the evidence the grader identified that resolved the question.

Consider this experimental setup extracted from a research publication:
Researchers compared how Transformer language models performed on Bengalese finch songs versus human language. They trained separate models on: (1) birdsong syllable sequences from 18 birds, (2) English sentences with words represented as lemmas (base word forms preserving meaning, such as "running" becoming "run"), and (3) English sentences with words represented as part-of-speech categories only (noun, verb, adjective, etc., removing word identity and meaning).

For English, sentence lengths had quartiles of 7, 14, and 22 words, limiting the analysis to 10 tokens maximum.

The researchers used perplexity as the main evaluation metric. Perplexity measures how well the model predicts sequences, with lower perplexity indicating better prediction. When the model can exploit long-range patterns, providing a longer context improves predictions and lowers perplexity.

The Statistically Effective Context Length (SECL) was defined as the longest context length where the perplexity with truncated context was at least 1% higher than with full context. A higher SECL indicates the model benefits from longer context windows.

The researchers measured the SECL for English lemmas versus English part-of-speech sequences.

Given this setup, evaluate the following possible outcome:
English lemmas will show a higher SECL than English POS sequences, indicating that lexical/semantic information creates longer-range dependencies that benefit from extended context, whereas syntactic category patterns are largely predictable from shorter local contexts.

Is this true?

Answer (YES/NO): YES